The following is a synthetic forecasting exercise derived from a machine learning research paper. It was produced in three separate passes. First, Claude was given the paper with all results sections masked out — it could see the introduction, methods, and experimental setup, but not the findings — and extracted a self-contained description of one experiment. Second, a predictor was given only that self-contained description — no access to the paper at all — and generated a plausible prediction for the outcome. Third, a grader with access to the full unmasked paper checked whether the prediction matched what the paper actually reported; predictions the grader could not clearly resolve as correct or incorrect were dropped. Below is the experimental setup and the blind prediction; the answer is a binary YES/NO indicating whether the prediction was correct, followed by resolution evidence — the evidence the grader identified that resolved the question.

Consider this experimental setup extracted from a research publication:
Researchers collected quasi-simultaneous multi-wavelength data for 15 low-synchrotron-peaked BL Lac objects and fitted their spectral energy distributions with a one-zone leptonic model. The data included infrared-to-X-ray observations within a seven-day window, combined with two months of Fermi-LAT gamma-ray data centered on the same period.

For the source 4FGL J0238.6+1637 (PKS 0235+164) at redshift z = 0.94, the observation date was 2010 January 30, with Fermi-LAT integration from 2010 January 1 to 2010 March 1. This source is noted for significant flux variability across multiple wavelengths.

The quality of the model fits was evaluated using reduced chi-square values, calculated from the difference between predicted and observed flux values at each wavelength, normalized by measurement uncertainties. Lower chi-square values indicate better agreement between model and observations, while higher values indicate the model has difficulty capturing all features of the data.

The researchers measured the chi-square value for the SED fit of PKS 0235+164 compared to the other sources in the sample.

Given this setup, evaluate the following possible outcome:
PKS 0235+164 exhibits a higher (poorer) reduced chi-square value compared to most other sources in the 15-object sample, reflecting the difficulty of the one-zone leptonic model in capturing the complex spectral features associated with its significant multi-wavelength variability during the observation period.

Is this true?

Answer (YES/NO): YES